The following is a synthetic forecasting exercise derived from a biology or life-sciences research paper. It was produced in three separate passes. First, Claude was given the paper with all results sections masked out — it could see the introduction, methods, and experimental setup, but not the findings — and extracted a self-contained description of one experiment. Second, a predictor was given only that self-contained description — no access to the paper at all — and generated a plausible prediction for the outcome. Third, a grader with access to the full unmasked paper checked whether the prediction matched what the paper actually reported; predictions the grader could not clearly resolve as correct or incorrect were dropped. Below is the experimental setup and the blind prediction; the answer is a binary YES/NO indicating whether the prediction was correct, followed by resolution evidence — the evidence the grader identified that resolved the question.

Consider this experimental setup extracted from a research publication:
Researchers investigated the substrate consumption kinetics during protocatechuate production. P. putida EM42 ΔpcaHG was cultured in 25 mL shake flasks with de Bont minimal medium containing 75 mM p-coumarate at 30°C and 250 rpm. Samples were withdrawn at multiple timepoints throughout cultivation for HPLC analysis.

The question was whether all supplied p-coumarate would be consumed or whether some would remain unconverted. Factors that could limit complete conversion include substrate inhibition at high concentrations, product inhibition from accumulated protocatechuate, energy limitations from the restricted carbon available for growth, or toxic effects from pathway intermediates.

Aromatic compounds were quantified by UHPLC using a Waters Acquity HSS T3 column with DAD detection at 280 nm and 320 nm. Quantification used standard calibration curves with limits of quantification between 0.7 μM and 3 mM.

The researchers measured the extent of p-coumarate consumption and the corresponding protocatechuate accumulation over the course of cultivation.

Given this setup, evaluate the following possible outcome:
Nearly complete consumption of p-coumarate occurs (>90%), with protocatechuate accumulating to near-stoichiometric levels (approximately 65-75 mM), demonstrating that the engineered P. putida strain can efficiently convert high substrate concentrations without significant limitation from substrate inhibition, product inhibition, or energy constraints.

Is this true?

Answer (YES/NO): NO